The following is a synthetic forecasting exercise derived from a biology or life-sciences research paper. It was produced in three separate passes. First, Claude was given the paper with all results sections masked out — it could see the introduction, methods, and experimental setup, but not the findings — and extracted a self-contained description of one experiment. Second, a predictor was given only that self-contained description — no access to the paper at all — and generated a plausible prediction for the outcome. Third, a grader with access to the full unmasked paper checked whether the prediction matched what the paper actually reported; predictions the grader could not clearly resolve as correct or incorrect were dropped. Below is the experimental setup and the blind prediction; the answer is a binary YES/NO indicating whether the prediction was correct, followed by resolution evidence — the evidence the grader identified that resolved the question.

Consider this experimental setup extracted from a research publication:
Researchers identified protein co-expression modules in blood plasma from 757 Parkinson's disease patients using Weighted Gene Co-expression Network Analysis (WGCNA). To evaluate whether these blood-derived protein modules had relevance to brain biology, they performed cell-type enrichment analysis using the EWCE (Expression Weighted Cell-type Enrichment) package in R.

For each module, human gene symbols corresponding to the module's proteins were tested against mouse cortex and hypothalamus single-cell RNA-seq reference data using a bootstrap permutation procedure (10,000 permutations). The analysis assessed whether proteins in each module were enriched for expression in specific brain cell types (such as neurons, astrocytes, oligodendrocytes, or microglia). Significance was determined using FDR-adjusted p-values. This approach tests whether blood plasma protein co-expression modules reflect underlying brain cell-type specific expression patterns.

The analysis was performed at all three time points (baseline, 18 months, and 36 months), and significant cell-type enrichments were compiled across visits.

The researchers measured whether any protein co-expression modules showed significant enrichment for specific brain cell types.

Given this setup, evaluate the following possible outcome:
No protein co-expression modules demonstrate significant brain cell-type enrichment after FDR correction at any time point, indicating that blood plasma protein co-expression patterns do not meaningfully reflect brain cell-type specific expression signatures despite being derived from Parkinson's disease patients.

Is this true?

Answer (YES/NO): NO